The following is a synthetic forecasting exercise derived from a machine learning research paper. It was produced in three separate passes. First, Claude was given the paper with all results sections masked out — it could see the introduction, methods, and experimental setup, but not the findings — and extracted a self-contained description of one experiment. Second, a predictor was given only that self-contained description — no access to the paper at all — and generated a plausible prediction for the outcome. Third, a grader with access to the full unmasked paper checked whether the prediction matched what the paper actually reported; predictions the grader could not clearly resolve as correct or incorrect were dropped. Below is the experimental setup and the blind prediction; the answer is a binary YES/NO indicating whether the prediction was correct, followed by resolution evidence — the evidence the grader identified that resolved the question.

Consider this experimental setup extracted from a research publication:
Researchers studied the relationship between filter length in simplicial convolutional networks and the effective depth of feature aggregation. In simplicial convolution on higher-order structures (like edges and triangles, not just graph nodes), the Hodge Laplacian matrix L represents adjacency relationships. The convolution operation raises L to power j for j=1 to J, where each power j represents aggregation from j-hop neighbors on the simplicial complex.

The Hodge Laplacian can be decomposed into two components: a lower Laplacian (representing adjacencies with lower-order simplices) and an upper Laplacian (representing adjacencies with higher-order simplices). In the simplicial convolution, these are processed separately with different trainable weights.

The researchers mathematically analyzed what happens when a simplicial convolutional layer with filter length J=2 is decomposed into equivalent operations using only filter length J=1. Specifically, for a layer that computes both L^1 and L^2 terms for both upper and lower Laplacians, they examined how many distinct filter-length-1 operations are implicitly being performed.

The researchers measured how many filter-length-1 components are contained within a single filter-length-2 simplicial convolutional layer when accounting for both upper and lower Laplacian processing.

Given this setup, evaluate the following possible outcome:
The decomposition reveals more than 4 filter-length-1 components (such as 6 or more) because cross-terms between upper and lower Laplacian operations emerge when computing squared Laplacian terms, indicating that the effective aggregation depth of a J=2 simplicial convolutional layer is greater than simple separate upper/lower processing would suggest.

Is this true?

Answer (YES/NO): NO